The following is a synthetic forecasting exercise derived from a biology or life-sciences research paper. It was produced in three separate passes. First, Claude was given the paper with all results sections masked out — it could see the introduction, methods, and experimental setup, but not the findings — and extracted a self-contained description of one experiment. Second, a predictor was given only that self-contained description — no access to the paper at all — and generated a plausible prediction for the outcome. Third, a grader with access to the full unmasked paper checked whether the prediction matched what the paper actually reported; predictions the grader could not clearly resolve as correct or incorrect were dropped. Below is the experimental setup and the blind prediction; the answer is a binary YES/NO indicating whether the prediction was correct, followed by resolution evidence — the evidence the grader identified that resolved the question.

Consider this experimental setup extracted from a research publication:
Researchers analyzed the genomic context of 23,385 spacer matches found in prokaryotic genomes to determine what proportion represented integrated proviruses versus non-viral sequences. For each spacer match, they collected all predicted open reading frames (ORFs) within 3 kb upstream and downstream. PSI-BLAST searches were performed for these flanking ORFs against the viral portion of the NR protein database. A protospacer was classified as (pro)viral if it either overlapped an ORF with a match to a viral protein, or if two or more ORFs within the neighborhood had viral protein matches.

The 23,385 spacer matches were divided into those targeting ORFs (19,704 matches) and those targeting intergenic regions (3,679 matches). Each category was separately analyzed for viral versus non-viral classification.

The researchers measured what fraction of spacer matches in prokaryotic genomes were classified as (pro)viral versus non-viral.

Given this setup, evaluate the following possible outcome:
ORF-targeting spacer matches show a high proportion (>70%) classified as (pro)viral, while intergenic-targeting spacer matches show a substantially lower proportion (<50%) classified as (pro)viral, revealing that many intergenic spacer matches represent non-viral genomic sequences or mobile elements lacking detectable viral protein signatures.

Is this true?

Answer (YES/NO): NO